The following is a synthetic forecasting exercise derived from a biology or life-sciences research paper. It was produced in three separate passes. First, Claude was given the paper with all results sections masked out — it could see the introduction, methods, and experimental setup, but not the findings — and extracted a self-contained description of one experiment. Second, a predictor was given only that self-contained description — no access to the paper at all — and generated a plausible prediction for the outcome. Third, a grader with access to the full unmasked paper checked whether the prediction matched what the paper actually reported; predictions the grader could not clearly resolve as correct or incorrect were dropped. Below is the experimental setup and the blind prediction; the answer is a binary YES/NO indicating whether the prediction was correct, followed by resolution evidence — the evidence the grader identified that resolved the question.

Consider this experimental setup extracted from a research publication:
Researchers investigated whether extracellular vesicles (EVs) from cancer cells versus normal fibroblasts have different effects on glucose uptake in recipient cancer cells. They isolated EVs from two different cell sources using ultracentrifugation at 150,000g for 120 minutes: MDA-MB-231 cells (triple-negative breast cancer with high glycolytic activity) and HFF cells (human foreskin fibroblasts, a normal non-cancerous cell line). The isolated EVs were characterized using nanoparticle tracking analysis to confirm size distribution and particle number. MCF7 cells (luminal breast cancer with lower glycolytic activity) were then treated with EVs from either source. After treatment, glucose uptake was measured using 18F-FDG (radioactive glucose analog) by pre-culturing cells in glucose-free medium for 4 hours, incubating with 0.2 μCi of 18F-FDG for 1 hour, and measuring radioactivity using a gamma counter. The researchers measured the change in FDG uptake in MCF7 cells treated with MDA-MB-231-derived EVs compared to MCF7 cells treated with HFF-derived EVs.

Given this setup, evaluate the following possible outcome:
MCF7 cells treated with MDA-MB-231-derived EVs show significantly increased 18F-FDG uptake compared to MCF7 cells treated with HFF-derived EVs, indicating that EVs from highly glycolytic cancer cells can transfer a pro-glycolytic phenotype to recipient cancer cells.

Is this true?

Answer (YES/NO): YES